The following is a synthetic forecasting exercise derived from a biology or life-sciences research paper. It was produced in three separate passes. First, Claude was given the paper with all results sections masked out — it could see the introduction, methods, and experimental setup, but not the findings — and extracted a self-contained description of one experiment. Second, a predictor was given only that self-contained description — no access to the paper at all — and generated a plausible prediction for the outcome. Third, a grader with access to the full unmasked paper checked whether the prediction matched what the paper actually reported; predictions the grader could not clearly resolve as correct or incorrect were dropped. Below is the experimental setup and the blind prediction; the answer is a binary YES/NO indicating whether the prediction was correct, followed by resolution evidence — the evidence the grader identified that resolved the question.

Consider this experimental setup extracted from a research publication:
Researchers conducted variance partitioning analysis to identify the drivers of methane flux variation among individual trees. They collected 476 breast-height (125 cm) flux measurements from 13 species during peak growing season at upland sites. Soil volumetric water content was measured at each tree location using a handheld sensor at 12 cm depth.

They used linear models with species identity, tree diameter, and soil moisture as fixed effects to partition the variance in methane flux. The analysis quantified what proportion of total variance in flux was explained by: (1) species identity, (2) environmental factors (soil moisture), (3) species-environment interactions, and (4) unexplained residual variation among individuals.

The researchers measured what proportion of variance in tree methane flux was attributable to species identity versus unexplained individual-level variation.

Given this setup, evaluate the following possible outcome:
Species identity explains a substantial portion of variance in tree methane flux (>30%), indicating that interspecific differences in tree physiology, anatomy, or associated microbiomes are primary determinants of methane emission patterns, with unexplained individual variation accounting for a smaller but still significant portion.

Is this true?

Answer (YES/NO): NO